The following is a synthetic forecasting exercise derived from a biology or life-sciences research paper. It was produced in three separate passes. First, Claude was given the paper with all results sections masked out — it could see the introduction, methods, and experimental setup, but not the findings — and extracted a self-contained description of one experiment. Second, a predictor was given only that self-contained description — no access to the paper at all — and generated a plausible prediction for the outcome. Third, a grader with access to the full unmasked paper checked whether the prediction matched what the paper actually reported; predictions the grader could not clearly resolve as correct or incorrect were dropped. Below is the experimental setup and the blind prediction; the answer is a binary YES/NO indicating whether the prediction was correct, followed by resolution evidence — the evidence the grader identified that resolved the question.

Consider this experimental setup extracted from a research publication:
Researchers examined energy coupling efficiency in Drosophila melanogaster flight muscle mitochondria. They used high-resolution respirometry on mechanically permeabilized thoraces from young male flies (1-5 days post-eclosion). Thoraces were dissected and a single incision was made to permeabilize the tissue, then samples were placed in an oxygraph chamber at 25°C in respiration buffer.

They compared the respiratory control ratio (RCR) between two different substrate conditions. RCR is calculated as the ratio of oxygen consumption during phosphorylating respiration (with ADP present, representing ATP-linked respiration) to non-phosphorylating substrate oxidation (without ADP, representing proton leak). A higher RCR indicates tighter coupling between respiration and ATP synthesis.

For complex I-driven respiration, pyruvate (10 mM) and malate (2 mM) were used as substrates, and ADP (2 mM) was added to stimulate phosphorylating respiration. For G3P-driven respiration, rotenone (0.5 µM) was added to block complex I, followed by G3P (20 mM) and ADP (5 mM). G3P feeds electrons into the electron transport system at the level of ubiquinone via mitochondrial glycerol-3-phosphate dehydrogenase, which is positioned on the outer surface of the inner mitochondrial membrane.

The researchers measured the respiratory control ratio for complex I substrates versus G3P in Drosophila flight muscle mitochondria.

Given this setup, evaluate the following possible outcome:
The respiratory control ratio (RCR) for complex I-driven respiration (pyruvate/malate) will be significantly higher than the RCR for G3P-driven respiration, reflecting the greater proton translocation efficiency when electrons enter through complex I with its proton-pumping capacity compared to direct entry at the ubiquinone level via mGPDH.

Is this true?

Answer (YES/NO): YES